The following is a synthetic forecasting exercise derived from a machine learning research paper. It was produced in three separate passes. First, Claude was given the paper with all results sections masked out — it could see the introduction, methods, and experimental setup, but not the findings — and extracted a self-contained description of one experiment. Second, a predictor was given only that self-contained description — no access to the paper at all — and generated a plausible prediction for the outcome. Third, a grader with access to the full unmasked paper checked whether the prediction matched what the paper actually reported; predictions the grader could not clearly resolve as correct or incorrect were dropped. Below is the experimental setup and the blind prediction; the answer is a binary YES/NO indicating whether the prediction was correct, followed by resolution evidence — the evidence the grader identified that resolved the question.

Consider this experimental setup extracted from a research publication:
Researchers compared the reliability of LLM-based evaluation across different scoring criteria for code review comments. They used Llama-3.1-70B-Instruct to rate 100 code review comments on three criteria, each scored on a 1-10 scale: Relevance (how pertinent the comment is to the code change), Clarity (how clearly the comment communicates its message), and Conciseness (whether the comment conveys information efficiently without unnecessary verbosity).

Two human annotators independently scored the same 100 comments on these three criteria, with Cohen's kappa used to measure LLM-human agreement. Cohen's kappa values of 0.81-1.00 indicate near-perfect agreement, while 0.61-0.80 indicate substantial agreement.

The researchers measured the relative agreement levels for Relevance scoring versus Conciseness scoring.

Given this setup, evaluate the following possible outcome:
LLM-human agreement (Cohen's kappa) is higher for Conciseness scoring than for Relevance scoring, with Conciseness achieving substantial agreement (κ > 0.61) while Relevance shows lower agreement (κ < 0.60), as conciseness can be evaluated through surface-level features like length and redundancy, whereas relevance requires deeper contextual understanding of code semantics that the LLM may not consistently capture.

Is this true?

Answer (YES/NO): NO